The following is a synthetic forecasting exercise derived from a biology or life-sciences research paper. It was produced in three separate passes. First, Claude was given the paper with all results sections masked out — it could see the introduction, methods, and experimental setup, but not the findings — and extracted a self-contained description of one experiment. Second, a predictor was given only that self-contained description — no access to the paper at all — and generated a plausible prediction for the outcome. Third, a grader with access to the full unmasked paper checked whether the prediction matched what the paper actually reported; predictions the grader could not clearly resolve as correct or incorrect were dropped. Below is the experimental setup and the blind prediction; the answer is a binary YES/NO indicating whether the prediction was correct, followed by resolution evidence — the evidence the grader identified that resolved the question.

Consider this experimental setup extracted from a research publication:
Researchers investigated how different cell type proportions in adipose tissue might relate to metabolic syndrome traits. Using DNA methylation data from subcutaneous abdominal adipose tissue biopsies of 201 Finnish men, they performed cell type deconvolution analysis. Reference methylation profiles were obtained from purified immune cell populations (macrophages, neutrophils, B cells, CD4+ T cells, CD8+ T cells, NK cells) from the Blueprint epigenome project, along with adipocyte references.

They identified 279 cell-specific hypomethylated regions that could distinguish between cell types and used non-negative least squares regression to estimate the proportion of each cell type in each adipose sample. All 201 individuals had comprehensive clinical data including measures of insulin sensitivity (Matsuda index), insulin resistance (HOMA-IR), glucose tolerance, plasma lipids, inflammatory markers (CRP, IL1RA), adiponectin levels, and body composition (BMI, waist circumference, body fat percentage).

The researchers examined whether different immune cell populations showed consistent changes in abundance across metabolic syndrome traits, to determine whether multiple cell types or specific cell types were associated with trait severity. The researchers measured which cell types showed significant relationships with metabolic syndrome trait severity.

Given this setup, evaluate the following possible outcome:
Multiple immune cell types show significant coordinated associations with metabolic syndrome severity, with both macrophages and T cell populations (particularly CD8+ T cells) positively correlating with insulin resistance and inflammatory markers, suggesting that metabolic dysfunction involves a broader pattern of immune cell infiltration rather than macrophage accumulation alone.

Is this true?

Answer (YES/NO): NO